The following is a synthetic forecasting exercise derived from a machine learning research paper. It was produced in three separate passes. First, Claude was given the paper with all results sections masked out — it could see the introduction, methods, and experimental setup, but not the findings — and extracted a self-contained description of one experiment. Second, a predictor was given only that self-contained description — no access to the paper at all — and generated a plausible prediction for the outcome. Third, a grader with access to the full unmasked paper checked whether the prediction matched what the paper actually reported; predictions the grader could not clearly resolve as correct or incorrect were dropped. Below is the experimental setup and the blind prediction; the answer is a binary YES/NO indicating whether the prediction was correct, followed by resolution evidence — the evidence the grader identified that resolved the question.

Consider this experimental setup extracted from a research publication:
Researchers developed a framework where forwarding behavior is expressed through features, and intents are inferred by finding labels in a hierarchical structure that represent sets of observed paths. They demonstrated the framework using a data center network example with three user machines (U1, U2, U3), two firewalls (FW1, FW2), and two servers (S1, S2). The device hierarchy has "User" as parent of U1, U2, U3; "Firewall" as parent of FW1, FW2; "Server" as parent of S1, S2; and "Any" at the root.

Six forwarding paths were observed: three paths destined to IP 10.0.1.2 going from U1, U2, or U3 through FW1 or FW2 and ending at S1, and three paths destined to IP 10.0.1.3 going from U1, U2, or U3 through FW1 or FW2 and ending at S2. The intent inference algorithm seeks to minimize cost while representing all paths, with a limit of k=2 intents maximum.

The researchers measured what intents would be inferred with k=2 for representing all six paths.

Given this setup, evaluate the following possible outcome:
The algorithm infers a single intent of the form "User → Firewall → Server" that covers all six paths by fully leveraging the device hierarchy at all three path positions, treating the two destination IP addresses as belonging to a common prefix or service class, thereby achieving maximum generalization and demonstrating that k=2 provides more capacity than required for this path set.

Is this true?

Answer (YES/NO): NO